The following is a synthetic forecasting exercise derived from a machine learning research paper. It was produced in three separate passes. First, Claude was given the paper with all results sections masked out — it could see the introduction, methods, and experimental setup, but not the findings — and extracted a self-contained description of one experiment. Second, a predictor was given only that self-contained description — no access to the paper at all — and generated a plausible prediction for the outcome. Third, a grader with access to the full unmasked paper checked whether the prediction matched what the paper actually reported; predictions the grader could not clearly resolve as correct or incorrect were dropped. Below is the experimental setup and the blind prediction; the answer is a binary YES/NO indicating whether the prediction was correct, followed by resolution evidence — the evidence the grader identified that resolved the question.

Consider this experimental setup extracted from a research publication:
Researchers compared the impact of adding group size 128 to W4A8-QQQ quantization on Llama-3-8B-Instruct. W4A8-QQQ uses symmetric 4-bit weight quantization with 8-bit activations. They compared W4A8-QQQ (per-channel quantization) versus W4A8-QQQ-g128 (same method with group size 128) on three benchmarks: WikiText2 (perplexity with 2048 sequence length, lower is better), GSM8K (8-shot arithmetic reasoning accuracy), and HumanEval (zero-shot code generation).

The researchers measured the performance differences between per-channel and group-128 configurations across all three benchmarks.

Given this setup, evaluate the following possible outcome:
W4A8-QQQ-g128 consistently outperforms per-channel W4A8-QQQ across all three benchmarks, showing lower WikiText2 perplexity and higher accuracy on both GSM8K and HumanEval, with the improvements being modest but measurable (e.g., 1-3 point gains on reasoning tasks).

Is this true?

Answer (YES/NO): NO